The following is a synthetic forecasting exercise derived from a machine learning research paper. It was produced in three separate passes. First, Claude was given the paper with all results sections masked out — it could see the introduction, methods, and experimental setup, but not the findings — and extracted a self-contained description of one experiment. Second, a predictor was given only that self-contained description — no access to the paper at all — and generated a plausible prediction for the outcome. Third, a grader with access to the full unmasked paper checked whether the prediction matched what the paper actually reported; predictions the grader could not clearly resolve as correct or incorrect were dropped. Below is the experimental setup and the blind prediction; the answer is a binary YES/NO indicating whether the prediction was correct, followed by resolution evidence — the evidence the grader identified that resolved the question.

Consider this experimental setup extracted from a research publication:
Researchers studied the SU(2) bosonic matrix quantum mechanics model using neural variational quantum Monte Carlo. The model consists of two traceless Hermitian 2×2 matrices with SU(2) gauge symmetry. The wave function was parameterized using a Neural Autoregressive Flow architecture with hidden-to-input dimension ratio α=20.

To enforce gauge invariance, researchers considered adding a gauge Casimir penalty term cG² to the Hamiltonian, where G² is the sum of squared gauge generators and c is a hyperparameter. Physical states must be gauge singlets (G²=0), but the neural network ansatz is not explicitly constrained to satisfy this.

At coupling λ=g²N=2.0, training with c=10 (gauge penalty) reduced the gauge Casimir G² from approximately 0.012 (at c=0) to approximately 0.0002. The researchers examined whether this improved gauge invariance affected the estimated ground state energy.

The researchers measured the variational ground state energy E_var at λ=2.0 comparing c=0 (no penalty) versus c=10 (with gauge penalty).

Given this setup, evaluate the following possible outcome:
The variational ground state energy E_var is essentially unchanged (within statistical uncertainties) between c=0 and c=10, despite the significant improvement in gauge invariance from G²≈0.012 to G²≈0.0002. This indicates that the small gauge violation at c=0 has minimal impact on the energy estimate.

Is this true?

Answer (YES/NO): NO